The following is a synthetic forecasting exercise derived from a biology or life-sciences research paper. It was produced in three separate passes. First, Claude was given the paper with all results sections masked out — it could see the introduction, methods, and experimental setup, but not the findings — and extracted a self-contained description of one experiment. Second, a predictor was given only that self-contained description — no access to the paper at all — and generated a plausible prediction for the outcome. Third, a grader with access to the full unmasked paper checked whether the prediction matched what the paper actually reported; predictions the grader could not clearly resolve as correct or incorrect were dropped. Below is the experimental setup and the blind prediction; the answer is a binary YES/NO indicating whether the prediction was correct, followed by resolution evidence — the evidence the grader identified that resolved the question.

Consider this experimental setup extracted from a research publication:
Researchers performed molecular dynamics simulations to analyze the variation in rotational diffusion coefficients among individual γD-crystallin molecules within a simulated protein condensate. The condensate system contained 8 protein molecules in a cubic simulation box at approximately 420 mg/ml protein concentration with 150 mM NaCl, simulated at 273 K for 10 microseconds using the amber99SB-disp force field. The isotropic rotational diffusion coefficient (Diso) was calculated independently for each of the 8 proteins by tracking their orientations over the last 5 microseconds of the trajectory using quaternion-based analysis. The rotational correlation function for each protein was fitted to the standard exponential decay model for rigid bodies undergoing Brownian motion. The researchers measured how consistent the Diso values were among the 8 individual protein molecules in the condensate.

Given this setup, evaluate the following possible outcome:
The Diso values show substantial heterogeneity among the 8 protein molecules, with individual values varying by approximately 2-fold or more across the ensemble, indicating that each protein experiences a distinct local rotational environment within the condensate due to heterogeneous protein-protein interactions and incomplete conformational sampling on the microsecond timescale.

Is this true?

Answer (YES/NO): YES